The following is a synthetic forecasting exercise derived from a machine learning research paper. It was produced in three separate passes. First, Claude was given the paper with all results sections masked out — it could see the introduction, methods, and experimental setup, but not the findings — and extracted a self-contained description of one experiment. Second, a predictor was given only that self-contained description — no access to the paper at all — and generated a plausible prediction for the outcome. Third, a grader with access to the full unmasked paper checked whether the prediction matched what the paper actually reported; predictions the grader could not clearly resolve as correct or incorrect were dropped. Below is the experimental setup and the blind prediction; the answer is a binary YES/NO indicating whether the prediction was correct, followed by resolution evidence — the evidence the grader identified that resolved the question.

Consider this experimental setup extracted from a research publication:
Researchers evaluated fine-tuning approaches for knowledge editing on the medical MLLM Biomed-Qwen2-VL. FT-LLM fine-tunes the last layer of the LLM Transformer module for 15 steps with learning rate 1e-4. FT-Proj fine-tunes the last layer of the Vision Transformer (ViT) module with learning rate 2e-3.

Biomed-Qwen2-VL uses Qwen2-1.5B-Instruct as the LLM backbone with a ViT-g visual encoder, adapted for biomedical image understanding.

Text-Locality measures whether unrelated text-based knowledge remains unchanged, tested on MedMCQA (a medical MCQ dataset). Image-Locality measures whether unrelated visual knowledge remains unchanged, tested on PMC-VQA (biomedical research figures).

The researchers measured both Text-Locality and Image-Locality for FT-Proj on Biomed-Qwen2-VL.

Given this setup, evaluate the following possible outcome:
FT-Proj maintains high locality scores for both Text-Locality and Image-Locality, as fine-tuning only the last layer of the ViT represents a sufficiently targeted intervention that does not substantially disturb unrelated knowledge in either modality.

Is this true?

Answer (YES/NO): NO